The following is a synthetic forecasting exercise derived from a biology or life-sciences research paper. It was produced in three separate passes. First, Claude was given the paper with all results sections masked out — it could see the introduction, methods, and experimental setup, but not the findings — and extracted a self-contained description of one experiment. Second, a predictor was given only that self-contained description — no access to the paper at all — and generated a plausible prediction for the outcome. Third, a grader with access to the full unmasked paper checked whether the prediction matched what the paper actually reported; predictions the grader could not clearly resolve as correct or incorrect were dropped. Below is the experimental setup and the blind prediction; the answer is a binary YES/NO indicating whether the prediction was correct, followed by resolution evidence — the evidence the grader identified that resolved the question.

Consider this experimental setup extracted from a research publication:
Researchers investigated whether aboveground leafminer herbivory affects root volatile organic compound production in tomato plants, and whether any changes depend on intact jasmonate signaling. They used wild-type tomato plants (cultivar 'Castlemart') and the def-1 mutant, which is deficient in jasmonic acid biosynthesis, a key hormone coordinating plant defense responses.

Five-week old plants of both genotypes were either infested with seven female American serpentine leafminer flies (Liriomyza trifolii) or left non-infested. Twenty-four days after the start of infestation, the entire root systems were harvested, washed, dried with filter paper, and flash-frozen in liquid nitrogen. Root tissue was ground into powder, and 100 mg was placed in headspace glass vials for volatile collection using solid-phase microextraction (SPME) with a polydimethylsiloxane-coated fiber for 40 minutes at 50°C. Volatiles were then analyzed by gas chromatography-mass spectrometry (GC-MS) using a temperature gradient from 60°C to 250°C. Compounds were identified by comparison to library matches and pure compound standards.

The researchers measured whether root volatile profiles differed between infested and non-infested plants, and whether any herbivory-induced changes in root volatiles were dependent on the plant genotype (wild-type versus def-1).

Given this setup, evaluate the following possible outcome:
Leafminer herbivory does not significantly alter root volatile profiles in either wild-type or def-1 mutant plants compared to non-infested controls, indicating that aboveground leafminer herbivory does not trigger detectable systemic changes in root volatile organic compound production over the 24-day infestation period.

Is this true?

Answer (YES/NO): NO